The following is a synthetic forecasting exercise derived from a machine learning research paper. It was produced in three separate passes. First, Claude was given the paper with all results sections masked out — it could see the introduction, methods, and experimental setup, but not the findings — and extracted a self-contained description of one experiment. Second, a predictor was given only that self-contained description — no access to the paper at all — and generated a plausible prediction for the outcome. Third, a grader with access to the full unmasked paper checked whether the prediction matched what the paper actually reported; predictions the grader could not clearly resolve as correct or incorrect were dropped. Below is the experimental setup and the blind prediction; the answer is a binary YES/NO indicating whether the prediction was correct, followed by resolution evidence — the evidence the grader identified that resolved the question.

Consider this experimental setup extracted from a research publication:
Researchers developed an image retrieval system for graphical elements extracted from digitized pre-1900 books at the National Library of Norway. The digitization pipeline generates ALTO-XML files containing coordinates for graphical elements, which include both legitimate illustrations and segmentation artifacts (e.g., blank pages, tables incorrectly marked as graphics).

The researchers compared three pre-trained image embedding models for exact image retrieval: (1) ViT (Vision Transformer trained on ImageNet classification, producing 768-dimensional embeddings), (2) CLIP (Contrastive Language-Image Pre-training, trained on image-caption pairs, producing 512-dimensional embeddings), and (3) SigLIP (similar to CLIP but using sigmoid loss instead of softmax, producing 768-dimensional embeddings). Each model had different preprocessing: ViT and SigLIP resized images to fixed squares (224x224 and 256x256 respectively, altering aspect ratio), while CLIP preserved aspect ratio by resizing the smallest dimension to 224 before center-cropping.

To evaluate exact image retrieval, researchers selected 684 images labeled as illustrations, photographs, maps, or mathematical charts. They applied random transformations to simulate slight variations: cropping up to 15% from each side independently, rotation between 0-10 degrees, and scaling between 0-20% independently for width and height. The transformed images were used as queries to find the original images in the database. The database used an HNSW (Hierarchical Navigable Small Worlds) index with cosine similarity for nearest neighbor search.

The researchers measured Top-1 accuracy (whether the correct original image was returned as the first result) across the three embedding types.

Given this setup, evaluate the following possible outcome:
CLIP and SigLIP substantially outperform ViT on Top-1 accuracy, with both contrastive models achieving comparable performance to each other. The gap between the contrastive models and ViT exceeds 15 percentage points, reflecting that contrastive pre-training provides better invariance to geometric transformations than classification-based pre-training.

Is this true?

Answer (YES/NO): NO